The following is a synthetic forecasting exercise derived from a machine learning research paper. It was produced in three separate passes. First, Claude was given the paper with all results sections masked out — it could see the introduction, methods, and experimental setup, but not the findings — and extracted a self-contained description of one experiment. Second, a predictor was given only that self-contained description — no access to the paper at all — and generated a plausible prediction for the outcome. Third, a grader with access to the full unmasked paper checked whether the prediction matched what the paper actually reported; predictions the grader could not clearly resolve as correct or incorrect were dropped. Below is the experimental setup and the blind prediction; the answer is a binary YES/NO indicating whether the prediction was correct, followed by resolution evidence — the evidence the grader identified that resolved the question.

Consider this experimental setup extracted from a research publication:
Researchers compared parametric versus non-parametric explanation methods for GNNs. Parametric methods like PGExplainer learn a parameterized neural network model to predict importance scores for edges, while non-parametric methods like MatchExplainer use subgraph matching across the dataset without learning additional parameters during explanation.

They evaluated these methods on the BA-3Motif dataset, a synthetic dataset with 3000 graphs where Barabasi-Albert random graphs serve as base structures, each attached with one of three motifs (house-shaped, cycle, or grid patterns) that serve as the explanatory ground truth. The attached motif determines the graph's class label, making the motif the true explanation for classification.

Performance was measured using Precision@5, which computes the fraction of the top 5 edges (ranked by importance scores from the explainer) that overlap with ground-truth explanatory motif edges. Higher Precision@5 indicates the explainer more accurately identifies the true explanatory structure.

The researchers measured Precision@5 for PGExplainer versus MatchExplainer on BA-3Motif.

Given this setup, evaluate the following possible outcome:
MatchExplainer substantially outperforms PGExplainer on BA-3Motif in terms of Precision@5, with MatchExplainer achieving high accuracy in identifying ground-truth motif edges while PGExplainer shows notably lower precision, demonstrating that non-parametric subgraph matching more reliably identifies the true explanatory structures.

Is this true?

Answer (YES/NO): NO